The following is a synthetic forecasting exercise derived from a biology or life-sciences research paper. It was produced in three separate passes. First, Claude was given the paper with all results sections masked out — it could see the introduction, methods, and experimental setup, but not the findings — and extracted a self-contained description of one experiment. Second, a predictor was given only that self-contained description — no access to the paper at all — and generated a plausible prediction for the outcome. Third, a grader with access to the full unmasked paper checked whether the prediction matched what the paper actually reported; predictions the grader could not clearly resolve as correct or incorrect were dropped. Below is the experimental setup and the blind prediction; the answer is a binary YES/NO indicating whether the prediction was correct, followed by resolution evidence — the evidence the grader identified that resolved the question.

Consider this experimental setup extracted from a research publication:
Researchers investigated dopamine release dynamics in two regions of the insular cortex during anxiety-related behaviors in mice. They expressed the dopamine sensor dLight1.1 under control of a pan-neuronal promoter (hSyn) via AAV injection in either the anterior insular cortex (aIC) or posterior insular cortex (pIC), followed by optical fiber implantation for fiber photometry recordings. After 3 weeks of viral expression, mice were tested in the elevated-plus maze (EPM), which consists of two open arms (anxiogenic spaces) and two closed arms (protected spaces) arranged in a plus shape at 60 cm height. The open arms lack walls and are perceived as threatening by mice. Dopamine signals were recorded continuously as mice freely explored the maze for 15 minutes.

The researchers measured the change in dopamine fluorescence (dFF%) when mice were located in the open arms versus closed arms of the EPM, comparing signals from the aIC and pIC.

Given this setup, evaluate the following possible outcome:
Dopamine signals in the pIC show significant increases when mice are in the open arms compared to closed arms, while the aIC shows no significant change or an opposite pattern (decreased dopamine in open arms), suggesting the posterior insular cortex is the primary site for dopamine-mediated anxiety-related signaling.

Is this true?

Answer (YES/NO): NO